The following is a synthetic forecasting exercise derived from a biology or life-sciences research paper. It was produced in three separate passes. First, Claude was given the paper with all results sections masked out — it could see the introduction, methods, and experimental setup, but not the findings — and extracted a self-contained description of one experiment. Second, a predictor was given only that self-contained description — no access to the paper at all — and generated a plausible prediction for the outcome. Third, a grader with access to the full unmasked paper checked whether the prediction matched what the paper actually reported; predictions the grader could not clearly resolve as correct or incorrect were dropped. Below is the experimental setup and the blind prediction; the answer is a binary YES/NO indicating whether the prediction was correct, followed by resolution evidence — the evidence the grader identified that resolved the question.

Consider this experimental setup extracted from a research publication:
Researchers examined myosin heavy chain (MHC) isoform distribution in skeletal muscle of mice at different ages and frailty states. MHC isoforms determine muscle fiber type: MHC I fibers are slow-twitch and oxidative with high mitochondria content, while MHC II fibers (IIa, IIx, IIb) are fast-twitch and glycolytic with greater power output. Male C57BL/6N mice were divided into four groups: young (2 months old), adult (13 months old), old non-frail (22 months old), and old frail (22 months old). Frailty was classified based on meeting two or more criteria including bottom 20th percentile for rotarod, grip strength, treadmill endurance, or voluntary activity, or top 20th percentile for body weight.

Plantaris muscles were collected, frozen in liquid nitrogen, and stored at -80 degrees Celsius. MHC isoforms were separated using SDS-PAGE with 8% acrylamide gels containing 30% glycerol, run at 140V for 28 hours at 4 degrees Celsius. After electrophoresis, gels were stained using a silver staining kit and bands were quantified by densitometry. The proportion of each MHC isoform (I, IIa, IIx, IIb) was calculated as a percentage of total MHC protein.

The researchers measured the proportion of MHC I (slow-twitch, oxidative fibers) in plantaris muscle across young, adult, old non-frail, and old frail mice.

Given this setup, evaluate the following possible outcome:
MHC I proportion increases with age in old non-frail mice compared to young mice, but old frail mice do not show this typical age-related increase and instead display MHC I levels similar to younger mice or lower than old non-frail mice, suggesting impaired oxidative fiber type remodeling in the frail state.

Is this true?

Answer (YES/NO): NO